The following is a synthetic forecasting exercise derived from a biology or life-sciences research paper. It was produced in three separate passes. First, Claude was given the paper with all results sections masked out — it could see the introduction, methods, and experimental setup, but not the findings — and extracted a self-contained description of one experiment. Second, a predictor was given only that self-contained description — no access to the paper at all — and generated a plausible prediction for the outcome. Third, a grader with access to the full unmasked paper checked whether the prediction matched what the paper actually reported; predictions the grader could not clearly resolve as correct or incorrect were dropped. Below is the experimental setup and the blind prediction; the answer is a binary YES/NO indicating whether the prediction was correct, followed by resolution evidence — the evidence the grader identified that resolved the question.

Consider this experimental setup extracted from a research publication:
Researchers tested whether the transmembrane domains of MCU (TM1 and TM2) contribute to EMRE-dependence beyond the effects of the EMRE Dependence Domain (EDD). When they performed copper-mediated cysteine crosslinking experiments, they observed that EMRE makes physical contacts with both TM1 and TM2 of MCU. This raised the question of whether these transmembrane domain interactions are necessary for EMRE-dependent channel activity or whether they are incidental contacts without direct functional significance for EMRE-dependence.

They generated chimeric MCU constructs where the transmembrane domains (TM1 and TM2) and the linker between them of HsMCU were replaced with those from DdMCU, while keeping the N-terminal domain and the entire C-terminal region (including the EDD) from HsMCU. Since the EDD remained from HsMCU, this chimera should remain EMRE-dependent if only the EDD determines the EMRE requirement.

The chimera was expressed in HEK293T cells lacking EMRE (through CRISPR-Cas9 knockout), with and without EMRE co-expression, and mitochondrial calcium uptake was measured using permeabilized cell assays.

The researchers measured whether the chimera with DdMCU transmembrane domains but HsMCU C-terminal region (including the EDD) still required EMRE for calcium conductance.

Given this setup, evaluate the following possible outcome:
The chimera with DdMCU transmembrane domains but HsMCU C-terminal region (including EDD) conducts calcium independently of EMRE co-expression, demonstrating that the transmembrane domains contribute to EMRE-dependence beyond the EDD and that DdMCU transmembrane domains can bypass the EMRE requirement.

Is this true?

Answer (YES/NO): NO